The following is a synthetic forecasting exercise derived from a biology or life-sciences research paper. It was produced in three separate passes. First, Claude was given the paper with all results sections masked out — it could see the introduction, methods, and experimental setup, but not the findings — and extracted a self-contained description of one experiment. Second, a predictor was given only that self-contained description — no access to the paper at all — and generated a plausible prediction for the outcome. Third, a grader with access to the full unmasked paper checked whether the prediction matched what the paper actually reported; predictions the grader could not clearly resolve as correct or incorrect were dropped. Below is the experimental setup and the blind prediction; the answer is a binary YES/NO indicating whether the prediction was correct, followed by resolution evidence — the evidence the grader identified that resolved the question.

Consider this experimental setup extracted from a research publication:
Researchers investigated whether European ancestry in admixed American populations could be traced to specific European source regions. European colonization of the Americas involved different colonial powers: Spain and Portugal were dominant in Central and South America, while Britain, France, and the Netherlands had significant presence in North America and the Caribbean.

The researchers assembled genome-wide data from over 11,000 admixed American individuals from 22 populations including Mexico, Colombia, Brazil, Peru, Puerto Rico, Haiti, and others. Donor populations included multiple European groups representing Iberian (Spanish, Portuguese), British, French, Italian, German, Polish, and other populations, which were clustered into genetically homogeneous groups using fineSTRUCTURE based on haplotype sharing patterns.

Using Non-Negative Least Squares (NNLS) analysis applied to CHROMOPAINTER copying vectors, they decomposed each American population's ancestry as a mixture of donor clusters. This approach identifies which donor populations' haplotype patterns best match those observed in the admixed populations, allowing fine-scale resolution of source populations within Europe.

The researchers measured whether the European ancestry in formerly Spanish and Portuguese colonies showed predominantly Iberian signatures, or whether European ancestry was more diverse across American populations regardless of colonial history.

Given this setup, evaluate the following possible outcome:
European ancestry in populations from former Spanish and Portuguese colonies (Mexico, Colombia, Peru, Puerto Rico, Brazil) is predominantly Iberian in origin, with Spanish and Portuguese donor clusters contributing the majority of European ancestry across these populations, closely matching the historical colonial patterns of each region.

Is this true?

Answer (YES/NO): YES